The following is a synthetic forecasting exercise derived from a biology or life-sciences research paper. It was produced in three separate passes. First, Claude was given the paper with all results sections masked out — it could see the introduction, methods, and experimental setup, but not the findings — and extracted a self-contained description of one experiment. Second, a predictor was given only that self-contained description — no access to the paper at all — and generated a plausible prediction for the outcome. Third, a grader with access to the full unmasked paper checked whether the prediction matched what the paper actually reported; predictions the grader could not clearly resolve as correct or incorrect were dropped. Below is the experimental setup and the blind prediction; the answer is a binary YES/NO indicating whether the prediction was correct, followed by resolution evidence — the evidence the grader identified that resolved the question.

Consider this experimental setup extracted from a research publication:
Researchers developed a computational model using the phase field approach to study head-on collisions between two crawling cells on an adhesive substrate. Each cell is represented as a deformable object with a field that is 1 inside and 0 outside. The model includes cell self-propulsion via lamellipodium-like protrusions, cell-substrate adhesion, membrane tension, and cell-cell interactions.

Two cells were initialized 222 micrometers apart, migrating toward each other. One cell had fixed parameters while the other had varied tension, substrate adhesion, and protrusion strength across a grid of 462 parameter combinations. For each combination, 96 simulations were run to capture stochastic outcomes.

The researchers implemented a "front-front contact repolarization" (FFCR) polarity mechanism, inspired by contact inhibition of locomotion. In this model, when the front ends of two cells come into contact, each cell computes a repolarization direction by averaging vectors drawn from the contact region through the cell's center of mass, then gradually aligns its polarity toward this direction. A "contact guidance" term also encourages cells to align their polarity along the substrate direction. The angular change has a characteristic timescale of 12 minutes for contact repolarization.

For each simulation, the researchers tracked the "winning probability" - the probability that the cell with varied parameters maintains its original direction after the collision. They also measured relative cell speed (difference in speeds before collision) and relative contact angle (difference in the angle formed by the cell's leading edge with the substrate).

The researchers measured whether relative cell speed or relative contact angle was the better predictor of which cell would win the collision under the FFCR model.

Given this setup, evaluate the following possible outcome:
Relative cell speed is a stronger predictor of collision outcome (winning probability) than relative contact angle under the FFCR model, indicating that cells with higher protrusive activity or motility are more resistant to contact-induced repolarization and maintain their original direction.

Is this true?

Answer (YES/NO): NO